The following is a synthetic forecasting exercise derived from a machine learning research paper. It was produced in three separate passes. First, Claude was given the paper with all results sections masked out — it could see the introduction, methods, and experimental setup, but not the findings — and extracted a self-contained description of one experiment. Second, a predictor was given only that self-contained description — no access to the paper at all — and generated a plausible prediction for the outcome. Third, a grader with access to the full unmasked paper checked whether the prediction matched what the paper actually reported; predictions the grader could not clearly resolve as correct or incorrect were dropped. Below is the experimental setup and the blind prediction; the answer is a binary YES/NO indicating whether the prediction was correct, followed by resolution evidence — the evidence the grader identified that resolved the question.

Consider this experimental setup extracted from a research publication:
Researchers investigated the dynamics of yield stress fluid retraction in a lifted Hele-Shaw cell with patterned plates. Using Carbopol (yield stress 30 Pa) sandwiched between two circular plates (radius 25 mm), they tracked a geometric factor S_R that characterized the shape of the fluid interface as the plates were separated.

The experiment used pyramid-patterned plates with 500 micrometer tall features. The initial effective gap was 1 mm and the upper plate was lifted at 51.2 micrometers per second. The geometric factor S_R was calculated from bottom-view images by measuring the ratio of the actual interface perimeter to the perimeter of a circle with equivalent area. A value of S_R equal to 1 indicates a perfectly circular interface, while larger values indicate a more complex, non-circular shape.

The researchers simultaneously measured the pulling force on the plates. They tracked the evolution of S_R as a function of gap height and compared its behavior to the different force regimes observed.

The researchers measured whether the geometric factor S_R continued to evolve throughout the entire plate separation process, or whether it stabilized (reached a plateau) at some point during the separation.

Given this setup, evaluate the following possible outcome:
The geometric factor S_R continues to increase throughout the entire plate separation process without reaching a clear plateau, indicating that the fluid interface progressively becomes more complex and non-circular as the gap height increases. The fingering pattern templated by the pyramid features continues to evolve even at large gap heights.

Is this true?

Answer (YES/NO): NO